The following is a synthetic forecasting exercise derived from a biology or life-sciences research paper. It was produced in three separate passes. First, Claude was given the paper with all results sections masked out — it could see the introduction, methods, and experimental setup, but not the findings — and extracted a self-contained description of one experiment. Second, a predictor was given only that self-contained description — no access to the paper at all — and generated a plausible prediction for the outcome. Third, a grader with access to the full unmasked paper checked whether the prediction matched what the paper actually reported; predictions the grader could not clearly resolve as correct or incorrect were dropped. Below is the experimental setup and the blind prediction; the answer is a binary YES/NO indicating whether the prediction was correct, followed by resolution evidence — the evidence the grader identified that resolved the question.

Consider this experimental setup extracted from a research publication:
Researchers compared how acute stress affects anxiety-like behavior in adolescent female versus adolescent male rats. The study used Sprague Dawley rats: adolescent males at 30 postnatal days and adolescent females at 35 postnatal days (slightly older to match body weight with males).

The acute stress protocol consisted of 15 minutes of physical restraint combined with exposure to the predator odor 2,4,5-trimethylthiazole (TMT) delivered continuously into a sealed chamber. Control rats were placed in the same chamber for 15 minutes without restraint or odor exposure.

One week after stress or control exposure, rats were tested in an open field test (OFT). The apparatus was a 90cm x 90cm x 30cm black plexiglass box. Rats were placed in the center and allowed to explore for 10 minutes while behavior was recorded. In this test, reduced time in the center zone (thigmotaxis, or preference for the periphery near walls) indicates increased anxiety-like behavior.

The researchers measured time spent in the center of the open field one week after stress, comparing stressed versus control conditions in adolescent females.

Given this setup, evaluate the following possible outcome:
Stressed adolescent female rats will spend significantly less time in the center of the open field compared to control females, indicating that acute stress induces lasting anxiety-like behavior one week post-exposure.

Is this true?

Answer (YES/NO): NO